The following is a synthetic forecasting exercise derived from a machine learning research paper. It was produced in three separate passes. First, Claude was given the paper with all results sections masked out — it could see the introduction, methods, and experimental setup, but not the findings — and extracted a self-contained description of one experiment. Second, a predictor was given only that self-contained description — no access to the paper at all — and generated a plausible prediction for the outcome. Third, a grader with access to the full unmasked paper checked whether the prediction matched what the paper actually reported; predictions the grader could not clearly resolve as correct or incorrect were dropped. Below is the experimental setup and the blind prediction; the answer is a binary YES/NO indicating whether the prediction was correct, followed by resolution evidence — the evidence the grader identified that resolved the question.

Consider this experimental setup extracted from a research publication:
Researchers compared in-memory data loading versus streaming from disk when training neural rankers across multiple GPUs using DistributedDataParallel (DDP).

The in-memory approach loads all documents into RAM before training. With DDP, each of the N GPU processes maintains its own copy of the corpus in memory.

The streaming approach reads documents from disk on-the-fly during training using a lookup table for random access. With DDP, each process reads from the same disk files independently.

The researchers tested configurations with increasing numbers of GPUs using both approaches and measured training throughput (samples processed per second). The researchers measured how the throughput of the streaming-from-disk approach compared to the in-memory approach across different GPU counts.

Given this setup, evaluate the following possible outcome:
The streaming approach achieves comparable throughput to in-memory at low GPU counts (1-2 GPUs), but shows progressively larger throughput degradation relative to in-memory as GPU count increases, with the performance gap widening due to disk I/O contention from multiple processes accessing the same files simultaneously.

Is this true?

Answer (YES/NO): NO